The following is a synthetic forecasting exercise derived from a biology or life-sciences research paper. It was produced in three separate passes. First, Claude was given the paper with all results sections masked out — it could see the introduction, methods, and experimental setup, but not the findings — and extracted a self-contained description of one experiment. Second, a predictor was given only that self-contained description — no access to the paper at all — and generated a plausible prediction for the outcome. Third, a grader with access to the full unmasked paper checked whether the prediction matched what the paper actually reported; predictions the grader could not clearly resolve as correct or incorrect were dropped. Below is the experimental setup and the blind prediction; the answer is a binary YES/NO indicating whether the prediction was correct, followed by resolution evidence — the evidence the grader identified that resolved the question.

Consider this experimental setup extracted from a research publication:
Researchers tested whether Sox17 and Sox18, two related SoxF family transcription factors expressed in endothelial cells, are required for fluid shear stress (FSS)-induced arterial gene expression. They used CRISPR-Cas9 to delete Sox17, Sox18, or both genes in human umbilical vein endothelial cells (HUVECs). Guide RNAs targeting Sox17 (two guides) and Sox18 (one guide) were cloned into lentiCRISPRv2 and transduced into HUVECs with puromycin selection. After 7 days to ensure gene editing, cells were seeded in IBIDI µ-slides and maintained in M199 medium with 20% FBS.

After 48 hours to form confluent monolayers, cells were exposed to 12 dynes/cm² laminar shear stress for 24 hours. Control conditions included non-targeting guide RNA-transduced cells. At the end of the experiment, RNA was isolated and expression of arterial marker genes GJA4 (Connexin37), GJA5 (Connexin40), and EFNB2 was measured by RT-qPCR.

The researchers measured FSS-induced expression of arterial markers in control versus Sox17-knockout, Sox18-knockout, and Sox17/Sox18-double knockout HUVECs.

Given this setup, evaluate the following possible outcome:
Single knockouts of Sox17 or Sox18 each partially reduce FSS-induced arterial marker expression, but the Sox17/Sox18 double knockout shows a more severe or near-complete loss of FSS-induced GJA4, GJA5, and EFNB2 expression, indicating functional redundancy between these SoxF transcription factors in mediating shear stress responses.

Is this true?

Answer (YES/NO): NO